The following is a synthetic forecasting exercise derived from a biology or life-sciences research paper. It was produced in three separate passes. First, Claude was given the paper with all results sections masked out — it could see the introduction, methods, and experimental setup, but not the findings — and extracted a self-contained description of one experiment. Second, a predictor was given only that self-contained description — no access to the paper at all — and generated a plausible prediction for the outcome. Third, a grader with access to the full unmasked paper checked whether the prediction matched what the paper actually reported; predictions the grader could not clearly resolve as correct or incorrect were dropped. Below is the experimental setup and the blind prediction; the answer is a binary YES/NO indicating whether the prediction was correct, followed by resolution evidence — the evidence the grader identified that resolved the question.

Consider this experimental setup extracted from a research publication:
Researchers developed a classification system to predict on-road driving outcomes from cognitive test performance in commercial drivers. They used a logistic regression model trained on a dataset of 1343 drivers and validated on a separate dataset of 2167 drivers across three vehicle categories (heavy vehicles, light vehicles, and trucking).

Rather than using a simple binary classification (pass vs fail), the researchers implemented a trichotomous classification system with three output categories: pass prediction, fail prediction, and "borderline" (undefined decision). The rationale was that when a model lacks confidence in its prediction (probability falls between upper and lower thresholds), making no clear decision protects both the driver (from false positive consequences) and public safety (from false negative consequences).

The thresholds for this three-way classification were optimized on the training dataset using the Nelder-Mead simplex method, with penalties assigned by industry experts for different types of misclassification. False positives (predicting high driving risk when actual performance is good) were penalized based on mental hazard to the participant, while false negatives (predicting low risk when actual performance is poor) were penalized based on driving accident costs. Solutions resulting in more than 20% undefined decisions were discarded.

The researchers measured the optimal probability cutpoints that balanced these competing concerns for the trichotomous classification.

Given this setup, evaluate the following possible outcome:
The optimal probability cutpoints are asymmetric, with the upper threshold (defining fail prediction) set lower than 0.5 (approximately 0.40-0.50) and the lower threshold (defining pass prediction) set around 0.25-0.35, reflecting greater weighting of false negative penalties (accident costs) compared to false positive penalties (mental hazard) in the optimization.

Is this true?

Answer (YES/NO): NO